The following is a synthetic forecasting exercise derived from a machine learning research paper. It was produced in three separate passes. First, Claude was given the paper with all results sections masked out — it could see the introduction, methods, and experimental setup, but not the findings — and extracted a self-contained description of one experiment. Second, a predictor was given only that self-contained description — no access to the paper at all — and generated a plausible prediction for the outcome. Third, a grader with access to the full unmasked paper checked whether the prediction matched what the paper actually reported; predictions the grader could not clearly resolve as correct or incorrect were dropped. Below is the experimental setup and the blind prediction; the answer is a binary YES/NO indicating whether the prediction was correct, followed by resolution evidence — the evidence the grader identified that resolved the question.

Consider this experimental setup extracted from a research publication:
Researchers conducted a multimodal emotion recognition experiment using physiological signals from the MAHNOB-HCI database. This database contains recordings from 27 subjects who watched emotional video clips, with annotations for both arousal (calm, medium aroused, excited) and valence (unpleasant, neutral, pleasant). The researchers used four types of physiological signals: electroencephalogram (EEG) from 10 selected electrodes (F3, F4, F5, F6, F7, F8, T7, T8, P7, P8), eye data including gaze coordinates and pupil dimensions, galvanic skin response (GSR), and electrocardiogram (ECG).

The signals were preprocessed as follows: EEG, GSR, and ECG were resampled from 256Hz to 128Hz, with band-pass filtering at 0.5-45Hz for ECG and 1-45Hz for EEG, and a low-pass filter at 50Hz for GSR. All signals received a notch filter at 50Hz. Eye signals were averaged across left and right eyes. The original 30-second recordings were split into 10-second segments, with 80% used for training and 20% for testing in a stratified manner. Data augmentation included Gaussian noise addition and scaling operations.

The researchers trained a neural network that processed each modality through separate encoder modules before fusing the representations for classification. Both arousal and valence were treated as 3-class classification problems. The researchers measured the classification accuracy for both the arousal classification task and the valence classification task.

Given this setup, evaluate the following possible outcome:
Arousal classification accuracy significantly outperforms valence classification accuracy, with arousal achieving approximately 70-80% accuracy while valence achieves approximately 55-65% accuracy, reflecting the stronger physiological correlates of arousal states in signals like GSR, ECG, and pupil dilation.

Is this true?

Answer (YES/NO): NO